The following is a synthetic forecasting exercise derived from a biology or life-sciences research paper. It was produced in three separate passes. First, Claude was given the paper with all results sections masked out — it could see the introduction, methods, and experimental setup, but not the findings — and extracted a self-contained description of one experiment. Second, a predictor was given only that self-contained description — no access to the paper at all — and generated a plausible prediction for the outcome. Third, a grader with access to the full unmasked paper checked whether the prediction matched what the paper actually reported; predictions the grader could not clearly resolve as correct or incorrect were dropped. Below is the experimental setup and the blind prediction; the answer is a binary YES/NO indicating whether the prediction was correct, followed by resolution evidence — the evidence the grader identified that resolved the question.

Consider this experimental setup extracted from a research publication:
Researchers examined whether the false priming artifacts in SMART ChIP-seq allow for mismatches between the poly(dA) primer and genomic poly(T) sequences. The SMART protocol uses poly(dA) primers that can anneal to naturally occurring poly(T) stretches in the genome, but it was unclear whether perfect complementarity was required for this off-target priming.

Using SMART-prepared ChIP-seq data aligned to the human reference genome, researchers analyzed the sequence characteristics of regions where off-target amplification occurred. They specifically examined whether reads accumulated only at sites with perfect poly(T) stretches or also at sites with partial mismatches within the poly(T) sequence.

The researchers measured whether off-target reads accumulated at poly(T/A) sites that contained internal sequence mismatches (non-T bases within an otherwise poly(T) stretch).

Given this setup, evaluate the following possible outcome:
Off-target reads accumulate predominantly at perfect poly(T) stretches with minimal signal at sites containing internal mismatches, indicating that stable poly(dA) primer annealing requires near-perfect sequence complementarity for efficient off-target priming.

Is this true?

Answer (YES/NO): YES